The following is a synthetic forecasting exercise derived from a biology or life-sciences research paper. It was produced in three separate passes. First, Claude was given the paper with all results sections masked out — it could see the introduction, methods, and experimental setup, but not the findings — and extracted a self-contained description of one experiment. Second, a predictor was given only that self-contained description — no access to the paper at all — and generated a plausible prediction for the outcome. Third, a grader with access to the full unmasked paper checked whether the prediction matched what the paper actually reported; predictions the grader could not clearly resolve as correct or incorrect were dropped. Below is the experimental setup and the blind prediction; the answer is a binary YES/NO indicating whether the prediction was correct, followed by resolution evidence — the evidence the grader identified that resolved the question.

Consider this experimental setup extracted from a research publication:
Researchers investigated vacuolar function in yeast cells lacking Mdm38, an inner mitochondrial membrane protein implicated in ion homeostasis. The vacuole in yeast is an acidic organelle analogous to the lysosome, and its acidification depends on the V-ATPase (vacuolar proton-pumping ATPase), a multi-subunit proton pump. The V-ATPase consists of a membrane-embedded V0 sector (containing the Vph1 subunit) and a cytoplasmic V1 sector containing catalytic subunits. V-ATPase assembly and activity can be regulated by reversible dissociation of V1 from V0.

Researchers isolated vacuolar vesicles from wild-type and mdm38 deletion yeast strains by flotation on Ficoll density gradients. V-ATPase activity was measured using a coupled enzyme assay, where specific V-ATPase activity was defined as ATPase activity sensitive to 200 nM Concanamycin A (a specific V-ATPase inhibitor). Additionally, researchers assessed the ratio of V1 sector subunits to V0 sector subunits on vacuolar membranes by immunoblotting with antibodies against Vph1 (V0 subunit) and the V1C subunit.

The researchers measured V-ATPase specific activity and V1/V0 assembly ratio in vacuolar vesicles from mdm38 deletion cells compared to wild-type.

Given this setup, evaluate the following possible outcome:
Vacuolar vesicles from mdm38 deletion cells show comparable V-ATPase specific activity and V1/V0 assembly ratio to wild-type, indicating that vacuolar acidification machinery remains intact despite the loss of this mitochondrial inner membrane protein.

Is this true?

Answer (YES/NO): NO